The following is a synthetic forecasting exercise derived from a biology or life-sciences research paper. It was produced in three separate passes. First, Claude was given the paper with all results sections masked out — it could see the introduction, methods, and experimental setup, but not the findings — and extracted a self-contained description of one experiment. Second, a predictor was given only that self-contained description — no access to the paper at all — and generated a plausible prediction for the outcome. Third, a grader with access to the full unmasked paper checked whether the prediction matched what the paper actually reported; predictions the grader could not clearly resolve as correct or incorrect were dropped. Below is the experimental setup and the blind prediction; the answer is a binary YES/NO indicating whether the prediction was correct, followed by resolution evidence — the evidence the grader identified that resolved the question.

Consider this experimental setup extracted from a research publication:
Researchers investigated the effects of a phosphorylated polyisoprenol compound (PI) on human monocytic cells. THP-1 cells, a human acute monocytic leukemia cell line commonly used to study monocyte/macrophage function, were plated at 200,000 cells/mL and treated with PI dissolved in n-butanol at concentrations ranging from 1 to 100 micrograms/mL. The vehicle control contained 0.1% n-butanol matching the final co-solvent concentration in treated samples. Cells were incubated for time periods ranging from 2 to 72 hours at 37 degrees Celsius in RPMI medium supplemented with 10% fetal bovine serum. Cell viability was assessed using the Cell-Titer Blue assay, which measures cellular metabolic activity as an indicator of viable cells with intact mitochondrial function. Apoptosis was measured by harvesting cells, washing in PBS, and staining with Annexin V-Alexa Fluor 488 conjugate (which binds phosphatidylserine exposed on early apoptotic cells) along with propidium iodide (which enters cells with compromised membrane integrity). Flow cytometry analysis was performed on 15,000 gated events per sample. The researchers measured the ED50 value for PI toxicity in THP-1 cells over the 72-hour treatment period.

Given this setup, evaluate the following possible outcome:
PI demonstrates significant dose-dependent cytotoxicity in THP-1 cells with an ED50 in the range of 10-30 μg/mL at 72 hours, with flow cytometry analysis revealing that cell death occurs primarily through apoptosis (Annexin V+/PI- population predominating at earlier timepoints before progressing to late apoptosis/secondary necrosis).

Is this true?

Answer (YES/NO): NO